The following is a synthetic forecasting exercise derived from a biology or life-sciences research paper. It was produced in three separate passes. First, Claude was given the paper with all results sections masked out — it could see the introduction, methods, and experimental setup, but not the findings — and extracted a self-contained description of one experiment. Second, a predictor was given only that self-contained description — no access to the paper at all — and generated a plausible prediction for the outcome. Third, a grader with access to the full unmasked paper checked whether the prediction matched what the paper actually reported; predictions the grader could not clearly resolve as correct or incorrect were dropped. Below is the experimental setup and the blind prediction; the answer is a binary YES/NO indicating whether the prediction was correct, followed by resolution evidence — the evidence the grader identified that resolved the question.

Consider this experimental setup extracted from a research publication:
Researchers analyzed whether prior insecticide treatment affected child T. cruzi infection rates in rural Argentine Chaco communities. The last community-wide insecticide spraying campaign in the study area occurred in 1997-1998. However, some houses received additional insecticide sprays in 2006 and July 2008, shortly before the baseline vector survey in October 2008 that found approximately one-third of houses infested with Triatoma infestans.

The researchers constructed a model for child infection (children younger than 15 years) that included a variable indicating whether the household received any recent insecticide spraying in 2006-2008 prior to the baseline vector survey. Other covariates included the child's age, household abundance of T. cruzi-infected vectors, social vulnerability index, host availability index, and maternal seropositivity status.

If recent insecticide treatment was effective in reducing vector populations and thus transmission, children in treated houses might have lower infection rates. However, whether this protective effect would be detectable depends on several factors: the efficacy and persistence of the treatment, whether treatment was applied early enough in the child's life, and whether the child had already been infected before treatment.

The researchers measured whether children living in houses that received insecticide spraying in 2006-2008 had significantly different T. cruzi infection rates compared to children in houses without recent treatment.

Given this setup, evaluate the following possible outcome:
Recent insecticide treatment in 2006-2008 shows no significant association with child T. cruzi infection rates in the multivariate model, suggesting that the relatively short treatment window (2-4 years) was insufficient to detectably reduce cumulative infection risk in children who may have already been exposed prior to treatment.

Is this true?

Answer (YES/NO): NO